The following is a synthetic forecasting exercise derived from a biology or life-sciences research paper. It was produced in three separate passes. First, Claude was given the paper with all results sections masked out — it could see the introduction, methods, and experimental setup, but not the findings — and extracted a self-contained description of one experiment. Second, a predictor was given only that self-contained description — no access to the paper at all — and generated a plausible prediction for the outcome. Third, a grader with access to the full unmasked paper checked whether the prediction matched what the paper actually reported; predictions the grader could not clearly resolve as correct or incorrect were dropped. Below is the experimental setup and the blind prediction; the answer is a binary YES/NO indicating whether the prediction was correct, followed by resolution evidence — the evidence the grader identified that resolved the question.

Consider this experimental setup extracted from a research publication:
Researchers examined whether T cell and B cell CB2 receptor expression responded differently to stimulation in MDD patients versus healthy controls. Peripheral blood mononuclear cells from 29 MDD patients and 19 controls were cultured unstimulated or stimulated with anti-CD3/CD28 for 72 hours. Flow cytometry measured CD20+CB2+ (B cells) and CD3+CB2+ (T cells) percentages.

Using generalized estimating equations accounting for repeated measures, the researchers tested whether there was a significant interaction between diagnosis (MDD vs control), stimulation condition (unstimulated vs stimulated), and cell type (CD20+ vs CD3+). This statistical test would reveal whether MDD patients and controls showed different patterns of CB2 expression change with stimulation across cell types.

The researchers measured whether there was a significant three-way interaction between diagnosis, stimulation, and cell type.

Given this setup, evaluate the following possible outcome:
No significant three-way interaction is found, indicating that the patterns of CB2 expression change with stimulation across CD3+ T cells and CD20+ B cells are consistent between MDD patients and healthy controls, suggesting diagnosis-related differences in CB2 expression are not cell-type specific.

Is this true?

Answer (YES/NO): NO